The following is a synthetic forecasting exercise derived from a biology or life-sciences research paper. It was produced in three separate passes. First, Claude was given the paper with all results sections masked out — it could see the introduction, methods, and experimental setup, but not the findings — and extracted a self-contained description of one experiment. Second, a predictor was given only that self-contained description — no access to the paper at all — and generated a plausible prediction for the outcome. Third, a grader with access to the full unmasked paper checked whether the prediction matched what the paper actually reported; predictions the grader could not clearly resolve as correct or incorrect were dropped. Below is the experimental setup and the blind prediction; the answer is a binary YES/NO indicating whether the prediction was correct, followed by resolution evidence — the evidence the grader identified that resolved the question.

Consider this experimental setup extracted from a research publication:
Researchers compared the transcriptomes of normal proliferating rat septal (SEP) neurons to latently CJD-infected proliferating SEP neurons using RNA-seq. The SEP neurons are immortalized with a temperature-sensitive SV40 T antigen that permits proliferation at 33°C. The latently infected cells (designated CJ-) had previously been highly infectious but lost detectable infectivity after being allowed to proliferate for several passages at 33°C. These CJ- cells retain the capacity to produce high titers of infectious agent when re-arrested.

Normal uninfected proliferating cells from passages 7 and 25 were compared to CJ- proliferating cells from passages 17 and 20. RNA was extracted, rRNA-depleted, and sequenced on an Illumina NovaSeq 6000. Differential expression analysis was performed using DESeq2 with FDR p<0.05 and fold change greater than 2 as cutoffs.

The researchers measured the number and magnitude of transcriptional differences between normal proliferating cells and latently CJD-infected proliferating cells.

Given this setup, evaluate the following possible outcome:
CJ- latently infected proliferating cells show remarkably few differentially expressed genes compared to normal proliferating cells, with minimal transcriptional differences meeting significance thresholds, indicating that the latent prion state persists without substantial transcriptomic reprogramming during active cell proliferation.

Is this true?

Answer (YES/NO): YES